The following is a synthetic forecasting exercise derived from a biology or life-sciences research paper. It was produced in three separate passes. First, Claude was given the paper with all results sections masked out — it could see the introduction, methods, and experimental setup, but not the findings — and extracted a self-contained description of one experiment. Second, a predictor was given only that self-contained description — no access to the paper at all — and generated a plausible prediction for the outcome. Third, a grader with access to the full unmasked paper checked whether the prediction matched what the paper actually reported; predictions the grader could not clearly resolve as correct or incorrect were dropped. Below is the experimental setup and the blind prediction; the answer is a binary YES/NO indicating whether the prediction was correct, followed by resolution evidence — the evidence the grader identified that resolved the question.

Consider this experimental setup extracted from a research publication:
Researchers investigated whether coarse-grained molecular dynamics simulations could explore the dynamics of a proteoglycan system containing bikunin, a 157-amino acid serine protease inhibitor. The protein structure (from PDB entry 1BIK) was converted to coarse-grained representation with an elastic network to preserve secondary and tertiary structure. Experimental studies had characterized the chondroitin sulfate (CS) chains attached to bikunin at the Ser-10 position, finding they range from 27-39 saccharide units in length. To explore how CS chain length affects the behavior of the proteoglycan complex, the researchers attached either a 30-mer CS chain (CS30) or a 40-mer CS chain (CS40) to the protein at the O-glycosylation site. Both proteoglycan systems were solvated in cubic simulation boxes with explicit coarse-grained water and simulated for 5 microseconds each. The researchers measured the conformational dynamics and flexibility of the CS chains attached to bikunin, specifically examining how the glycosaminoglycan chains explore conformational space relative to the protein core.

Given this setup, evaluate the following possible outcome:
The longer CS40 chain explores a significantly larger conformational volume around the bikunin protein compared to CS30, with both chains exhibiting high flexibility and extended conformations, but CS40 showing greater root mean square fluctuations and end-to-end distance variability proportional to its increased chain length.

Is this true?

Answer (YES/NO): NO